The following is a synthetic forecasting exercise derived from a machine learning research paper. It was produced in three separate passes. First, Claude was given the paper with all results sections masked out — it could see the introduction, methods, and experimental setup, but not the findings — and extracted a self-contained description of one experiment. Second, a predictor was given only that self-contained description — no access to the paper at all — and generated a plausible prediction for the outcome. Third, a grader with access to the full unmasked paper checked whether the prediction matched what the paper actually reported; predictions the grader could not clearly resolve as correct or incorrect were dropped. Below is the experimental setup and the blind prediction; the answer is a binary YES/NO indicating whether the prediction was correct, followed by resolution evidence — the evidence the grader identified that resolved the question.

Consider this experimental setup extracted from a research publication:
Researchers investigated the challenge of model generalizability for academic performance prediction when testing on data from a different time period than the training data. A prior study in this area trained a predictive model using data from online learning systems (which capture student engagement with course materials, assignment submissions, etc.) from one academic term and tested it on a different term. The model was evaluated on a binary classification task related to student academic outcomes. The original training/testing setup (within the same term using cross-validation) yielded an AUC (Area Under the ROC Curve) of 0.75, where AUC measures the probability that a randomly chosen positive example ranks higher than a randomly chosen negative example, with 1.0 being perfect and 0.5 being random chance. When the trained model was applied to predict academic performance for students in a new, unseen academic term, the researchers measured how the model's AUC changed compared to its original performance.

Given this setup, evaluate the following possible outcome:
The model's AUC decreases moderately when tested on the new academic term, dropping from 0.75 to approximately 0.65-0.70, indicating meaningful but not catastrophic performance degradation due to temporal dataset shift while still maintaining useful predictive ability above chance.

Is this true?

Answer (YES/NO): NO